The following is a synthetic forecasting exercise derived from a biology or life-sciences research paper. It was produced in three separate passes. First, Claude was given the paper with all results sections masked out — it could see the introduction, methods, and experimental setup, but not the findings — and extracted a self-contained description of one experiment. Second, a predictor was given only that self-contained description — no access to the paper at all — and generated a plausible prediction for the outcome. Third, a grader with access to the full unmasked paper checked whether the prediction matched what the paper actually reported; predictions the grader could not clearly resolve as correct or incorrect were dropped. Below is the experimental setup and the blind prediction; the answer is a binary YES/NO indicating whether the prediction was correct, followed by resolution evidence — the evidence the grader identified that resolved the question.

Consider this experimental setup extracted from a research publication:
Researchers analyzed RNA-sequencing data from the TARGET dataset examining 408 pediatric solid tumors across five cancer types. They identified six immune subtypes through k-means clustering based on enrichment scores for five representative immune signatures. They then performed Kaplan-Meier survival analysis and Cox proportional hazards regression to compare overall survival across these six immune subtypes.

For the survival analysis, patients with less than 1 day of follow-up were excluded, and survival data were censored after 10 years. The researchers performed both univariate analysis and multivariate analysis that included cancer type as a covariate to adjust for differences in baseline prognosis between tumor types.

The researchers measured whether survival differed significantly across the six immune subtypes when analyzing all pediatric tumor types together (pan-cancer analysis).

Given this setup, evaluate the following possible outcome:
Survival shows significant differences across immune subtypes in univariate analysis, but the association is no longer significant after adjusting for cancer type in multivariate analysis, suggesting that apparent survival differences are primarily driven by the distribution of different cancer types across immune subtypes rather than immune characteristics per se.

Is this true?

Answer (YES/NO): NO